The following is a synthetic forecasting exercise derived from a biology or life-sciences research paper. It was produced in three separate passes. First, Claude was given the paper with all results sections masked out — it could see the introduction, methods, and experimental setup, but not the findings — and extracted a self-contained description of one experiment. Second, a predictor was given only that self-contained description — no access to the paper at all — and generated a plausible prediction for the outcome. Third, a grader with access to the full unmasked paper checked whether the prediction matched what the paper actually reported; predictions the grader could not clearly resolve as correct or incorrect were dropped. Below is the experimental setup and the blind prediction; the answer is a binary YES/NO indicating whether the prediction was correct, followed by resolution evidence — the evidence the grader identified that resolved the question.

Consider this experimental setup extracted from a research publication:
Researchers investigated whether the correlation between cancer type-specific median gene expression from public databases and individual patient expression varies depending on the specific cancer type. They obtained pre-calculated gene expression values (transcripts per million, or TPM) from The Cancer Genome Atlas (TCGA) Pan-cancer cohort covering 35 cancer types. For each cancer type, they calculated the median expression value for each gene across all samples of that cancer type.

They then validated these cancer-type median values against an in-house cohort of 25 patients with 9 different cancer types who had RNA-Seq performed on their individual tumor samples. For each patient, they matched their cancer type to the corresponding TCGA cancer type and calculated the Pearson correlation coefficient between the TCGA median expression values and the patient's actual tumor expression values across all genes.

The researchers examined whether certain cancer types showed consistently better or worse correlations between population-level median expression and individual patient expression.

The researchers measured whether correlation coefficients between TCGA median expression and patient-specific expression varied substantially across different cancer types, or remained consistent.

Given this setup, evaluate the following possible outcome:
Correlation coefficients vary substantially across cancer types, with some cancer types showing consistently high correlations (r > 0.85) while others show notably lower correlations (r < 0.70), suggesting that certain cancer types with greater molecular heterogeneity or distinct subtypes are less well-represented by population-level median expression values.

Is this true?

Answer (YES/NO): NO